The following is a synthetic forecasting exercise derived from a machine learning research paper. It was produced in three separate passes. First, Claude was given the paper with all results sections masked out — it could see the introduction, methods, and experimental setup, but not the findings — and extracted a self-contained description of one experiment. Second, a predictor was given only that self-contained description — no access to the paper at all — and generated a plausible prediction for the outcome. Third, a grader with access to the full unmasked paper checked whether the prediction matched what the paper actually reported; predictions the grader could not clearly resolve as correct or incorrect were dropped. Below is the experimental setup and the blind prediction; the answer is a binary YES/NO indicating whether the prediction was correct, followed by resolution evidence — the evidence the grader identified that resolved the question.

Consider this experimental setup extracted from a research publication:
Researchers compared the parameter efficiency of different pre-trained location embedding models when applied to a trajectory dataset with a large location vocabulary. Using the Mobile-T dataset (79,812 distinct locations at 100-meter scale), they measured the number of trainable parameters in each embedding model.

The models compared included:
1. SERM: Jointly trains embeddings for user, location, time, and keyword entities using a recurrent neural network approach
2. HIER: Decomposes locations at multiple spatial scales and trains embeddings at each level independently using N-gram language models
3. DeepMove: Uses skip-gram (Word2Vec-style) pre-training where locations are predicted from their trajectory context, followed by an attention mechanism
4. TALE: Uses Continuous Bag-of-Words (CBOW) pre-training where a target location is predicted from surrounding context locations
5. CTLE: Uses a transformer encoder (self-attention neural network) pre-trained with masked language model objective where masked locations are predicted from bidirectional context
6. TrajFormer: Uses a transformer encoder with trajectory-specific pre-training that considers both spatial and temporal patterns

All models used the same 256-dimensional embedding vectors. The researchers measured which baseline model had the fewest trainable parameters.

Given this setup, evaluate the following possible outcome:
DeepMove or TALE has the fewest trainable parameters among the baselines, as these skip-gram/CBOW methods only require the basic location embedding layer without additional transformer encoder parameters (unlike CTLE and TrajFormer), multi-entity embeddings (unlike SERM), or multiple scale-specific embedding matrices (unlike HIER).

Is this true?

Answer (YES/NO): NO